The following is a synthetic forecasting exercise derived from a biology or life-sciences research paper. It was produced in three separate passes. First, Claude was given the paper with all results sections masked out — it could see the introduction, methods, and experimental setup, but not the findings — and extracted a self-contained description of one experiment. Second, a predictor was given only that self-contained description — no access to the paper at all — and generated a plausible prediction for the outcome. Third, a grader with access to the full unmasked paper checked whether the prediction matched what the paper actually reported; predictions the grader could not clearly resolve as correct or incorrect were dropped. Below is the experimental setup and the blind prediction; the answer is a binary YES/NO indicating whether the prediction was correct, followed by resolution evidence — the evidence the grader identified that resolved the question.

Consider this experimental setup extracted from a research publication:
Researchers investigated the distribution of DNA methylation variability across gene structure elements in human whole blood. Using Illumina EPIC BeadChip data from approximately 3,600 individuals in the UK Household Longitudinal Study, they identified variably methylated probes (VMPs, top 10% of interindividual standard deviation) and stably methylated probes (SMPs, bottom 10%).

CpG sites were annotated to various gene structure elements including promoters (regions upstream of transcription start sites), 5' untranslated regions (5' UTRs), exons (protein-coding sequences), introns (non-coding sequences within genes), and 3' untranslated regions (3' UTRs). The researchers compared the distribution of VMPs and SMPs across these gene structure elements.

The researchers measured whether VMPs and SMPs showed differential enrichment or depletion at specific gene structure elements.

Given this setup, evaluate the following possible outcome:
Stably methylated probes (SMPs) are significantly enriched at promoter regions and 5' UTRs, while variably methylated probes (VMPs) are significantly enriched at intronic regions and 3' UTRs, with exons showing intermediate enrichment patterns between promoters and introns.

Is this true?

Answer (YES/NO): NO